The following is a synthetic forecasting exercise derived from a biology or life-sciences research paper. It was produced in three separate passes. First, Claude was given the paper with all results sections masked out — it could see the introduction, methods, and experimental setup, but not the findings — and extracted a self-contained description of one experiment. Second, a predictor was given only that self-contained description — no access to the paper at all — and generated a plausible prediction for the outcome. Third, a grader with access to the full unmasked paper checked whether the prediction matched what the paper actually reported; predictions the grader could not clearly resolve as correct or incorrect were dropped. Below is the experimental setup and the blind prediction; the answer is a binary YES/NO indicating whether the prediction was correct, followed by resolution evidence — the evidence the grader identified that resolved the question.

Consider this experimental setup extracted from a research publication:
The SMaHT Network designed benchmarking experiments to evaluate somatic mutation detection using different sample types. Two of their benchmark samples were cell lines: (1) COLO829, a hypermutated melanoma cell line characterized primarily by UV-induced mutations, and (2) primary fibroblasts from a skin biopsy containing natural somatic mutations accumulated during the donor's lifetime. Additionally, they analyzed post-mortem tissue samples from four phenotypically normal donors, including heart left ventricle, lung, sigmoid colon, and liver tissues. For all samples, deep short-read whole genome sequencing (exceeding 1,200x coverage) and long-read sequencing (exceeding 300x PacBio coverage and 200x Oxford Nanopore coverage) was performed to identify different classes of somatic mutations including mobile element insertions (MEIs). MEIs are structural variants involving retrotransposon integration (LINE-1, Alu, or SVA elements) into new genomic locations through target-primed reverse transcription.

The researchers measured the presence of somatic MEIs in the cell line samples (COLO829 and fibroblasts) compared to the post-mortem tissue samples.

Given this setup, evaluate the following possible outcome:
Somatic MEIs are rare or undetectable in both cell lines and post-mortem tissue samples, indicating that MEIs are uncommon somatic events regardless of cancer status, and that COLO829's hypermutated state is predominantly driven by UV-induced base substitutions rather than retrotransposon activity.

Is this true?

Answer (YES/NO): NO